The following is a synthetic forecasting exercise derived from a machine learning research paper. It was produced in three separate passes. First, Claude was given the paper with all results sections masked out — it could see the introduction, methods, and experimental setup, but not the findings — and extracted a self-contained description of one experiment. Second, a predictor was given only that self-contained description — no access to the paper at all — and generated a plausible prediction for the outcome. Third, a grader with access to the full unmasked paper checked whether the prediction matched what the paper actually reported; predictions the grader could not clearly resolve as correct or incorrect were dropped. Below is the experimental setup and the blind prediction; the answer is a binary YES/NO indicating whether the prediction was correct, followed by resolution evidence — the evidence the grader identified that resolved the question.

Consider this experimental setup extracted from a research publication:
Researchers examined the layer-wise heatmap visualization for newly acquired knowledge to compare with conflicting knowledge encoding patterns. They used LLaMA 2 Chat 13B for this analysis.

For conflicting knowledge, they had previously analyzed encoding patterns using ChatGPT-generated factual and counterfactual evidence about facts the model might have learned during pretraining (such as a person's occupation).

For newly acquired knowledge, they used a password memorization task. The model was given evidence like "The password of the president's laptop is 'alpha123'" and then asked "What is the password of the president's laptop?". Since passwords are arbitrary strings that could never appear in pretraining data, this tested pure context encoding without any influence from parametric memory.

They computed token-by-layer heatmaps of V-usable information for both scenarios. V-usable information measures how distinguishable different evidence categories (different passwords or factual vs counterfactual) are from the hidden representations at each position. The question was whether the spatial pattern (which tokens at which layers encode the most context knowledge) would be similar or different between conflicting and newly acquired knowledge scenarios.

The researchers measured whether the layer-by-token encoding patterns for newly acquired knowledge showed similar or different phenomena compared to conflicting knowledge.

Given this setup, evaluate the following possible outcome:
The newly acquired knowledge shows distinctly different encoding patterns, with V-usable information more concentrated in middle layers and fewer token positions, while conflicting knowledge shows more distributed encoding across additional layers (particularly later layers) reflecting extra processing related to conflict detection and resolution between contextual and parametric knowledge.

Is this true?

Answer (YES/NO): NO